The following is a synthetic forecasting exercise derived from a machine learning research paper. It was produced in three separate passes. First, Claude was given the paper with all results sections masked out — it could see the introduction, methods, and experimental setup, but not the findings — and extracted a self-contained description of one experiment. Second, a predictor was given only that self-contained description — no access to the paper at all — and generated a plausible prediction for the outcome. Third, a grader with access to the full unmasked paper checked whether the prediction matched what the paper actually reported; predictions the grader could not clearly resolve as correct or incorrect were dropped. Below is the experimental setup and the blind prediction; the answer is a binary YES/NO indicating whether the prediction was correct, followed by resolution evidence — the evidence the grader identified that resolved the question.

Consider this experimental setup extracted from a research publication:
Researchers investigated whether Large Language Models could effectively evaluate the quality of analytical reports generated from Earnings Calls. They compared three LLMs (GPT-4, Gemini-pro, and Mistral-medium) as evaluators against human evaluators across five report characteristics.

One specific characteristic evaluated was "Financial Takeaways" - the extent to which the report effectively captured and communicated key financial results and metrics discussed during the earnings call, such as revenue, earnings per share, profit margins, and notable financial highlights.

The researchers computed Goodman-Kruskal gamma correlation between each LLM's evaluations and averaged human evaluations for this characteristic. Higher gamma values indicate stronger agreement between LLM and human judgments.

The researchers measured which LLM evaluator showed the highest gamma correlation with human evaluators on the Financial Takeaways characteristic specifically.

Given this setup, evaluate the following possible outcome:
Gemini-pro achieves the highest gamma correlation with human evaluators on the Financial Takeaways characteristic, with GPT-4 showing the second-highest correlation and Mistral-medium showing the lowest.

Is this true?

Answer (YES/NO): NO